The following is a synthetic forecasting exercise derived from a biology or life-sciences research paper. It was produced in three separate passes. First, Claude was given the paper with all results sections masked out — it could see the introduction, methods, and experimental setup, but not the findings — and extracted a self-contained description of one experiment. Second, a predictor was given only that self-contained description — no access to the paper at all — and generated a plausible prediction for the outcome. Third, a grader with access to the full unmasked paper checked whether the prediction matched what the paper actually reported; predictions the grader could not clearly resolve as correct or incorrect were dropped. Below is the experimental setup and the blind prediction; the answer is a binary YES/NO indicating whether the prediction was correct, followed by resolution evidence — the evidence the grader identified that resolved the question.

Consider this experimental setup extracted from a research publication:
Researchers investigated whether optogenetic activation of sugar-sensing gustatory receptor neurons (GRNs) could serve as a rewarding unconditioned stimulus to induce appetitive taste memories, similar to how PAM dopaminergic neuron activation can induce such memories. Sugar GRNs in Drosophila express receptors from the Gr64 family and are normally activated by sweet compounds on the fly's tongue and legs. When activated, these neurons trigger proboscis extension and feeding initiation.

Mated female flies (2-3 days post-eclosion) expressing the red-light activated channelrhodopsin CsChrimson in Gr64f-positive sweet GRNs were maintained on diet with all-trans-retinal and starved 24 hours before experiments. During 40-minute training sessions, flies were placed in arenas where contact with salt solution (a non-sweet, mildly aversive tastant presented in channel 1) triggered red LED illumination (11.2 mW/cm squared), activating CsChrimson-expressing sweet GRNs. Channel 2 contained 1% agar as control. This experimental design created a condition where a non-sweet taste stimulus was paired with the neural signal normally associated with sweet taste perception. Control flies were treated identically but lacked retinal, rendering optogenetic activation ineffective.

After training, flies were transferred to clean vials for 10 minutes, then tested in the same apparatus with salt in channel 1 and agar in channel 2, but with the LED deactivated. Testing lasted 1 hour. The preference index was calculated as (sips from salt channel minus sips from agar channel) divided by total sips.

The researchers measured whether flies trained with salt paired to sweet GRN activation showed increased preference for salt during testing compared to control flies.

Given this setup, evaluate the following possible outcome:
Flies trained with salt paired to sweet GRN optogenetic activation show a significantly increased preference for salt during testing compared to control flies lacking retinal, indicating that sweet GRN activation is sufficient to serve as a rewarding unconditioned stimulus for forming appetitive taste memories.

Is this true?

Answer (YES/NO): YES